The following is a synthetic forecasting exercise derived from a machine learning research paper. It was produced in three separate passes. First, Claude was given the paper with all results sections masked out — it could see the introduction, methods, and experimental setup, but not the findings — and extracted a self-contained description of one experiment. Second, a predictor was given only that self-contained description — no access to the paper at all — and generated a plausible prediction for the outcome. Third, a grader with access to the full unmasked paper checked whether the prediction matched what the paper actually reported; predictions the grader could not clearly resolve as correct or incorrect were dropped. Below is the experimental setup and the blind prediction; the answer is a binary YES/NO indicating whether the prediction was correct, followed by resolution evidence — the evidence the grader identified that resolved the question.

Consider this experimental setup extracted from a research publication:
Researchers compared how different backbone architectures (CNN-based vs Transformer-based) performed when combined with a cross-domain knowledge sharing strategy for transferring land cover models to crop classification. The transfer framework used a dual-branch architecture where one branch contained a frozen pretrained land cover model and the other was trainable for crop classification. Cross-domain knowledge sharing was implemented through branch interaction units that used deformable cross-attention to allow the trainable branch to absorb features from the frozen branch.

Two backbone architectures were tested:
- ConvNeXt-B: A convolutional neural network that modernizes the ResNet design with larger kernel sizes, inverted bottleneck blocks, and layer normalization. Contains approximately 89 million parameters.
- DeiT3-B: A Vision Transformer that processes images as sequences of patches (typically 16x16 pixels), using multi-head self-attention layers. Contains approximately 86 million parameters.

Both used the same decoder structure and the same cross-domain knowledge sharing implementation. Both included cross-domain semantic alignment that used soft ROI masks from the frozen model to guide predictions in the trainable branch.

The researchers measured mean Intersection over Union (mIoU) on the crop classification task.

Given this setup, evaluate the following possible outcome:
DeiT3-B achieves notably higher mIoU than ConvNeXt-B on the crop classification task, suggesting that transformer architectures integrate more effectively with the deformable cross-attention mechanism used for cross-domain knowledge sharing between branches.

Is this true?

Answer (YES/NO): NO